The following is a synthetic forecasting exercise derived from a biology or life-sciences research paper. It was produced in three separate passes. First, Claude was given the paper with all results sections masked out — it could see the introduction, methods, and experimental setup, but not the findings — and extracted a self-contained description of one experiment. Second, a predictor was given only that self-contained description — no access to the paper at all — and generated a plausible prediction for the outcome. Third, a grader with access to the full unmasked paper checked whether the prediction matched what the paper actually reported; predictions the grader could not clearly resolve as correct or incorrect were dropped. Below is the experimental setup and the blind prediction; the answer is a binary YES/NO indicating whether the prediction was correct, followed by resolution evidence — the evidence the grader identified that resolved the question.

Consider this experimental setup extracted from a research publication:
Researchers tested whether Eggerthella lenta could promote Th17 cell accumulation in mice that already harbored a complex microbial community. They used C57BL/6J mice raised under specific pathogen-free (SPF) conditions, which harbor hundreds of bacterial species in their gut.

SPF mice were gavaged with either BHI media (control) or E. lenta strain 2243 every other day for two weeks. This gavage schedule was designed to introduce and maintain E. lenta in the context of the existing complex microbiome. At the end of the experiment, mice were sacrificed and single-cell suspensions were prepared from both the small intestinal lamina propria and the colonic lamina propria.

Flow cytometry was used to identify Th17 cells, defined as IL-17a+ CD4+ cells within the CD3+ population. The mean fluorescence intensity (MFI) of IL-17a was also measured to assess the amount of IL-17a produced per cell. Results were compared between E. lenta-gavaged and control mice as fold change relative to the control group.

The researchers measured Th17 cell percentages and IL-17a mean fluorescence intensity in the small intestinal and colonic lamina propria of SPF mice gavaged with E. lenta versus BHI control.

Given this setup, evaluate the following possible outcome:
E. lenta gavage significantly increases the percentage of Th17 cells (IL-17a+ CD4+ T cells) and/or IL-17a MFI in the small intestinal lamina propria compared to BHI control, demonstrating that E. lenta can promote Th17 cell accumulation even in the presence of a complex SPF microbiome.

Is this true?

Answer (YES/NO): YES